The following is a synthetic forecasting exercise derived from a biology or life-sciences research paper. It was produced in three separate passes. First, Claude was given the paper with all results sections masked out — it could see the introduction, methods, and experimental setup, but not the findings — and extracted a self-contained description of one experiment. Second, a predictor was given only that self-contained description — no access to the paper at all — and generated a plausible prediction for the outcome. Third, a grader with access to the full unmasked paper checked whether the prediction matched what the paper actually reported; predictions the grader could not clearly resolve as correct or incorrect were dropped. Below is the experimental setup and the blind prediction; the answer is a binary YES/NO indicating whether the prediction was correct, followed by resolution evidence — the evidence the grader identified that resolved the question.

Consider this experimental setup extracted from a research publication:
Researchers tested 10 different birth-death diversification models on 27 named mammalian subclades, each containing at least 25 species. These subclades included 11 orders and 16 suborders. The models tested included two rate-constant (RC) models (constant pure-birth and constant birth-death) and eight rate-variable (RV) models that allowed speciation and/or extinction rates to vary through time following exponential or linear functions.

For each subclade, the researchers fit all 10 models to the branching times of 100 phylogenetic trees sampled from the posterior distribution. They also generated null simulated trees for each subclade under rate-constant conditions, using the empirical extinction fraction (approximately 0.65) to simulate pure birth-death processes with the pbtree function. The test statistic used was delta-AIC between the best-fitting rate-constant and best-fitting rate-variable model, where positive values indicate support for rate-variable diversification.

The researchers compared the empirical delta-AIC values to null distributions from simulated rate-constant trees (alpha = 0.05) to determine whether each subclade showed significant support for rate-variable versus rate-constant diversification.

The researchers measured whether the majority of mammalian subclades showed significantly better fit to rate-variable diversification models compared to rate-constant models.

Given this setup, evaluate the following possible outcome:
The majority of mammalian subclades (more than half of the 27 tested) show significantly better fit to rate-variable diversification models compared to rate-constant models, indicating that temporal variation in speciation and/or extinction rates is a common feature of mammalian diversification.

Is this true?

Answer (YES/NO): NO